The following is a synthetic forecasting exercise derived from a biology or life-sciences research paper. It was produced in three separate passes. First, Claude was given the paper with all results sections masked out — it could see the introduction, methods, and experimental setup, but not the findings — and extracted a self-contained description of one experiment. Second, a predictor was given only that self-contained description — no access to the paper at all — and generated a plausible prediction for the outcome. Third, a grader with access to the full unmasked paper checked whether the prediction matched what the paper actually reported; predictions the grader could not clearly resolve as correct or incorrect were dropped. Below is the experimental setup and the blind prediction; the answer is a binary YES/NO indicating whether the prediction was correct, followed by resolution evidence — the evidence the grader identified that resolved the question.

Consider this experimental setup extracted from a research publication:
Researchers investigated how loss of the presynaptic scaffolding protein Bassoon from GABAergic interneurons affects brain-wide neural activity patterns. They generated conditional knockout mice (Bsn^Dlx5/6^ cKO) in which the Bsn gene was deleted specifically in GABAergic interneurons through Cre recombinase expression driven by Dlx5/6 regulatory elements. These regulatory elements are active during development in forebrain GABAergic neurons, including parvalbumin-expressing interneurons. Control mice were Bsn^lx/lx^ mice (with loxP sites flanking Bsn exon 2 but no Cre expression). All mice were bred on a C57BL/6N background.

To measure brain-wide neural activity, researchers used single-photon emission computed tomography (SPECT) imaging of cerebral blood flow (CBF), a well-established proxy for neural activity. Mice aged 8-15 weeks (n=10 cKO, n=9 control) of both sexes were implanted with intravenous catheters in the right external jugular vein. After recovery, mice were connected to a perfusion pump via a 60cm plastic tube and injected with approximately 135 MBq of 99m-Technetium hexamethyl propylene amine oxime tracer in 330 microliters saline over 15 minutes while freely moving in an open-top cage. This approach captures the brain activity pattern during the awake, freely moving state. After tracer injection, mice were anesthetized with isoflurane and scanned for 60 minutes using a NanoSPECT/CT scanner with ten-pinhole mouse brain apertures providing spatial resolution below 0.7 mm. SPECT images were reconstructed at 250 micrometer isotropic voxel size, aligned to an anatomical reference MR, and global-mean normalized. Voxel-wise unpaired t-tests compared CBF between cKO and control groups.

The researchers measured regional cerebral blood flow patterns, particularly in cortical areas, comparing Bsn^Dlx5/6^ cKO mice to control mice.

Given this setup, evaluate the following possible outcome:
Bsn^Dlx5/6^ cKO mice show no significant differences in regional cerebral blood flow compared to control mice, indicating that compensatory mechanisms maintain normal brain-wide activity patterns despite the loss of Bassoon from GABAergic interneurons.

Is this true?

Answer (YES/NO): NO